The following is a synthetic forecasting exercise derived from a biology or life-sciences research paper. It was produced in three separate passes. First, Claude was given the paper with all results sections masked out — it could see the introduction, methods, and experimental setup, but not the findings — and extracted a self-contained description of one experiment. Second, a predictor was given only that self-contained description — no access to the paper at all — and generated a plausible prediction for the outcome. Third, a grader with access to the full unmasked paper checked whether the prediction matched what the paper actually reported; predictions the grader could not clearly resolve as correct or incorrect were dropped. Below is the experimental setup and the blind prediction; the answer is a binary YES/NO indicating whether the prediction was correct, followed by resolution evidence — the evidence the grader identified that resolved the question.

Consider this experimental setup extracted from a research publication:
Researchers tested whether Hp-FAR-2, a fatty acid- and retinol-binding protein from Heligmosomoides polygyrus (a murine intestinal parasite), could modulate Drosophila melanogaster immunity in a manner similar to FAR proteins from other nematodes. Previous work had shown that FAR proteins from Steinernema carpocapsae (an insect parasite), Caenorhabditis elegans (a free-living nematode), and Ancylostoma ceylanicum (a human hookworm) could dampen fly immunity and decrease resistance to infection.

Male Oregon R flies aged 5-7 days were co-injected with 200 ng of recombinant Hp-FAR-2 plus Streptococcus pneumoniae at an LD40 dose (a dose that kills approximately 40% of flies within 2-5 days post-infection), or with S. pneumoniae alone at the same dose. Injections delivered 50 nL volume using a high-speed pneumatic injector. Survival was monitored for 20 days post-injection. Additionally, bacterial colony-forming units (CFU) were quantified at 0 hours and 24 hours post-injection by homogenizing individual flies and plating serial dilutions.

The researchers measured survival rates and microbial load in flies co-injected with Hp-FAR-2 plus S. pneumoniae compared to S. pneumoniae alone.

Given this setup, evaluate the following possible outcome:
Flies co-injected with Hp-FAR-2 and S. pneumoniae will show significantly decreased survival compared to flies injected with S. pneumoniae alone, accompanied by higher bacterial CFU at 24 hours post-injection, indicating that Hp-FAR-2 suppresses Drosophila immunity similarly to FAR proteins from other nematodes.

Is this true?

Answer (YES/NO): NO